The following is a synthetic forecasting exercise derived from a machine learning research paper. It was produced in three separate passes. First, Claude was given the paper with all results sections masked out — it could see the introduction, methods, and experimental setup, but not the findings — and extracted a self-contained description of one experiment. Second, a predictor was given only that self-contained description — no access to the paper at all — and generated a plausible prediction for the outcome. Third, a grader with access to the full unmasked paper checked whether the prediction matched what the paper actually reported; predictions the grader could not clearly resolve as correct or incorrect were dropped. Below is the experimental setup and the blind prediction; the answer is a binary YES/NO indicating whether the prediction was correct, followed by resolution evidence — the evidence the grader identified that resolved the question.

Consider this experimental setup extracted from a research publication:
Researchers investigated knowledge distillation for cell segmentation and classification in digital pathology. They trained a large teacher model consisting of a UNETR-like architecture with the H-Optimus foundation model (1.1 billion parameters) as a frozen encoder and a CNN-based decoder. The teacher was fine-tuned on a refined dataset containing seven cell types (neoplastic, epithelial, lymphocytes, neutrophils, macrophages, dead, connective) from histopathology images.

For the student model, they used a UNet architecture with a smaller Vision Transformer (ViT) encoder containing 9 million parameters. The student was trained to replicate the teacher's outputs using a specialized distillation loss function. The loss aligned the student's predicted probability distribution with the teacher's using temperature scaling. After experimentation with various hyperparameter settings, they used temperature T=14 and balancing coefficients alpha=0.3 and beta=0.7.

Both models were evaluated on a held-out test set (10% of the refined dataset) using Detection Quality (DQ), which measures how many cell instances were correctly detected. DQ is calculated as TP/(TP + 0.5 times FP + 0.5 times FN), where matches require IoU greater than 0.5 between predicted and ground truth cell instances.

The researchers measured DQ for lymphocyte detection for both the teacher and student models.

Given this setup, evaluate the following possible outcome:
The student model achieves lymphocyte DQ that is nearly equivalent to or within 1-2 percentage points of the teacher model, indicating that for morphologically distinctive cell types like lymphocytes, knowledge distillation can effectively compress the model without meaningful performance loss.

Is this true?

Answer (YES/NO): NO